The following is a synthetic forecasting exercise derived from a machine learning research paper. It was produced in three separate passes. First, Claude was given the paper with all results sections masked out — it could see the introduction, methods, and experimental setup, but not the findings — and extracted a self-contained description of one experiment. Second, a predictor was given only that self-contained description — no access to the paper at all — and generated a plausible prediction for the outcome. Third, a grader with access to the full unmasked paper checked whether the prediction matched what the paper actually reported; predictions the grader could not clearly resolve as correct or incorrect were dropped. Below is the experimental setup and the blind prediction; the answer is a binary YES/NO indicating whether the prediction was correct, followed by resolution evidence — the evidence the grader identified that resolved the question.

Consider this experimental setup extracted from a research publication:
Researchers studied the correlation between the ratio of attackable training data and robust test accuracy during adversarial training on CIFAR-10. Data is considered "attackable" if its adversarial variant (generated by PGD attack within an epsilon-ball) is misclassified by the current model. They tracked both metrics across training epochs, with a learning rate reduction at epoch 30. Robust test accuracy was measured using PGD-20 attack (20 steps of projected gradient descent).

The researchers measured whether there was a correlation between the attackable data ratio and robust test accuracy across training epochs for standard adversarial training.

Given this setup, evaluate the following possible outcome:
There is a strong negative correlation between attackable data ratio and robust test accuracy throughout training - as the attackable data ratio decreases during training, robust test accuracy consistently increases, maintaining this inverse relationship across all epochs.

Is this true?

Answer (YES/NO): NO